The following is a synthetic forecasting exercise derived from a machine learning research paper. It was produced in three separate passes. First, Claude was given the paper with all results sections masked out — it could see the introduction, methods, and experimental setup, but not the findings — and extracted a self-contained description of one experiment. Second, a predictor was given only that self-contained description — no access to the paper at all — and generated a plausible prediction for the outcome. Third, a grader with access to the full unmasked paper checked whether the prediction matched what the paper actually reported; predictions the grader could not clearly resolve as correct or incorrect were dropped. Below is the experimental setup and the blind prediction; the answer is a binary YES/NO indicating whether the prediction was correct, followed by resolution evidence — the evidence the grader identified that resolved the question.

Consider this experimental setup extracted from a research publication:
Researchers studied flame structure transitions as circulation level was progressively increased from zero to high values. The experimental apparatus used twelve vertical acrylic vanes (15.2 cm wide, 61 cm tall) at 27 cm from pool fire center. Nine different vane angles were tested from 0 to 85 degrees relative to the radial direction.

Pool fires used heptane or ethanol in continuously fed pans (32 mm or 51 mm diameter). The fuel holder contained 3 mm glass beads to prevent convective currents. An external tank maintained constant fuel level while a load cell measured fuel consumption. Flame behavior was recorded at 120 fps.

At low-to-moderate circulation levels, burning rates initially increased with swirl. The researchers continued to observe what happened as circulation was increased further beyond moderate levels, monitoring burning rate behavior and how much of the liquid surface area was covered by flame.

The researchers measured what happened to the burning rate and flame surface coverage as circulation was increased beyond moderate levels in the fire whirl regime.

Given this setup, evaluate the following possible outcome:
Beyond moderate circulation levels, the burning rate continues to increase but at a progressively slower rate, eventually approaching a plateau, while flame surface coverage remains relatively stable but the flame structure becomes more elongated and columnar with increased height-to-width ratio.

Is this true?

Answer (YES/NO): NO